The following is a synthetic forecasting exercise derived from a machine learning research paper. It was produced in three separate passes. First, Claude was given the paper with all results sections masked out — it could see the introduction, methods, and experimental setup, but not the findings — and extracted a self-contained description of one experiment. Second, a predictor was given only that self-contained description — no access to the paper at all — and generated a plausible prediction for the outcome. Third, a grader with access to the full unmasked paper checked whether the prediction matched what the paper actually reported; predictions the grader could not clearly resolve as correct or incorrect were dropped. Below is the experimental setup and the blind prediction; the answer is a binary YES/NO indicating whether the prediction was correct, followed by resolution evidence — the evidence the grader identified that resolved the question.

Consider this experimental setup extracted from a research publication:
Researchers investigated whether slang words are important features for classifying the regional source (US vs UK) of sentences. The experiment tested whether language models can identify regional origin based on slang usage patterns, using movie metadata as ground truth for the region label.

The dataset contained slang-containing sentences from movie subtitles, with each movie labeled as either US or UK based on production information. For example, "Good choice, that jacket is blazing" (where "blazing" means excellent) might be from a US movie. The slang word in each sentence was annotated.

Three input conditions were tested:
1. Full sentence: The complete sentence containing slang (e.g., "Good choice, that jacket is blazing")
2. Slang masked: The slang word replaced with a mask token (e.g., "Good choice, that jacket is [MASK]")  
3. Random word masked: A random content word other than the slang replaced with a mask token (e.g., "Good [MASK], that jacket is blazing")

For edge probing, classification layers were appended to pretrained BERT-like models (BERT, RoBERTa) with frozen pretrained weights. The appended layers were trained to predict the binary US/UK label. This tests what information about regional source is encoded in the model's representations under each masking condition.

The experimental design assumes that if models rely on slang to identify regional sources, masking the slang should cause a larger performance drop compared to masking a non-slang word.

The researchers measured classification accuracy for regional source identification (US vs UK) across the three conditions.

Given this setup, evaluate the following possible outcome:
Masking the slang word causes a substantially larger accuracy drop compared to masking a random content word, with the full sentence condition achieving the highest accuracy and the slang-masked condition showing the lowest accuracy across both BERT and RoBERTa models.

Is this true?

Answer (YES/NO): NO